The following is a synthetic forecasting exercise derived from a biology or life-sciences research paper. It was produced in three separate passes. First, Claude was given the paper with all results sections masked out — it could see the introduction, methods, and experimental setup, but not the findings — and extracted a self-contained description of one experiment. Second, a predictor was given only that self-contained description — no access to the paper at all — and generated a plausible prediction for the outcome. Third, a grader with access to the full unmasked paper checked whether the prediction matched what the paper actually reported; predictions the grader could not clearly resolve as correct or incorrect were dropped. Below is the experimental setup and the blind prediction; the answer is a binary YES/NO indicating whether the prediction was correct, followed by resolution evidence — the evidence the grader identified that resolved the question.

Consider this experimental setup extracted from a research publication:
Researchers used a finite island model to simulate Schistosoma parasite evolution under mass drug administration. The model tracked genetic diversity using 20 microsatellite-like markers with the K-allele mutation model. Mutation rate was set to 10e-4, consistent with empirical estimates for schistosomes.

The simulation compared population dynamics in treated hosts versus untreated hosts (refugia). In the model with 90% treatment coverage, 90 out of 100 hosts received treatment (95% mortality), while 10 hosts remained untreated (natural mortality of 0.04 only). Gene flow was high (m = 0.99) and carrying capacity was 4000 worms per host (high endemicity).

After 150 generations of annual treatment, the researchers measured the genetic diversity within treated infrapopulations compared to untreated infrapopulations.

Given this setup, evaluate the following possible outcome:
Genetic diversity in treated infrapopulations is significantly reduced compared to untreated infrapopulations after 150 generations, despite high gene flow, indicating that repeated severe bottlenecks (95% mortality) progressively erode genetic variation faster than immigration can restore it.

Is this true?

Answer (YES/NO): NO